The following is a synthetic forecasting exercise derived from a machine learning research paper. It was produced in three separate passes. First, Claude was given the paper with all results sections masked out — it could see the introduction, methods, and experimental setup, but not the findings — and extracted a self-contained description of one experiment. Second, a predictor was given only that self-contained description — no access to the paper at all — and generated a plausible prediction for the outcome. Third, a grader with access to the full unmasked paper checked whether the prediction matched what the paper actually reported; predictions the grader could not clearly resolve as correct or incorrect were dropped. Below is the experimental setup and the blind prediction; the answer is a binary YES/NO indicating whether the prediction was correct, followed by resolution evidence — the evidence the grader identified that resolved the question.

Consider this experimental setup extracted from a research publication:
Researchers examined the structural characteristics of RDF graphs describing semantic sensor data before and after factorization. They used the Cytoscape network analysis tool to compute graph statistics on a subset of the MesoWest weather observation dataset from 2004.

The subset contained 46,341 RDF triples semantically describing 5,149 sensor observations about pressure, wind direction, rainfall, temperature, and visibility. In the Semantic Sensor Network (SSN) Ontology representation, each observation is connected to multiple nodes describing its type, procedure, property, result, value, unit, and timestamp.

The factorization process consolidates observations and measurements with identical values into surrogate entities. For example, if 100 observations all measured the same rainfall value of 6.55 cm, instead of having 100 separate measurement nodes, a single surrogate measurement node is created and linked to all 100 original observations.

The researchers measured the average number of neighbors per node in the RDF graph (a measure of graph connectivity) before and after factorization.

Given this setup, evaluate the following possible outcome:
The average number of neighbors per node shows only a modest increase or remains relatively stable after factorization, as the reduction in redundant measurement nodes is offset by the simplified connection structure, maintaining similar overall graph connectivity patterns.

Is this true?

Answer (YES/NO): NO